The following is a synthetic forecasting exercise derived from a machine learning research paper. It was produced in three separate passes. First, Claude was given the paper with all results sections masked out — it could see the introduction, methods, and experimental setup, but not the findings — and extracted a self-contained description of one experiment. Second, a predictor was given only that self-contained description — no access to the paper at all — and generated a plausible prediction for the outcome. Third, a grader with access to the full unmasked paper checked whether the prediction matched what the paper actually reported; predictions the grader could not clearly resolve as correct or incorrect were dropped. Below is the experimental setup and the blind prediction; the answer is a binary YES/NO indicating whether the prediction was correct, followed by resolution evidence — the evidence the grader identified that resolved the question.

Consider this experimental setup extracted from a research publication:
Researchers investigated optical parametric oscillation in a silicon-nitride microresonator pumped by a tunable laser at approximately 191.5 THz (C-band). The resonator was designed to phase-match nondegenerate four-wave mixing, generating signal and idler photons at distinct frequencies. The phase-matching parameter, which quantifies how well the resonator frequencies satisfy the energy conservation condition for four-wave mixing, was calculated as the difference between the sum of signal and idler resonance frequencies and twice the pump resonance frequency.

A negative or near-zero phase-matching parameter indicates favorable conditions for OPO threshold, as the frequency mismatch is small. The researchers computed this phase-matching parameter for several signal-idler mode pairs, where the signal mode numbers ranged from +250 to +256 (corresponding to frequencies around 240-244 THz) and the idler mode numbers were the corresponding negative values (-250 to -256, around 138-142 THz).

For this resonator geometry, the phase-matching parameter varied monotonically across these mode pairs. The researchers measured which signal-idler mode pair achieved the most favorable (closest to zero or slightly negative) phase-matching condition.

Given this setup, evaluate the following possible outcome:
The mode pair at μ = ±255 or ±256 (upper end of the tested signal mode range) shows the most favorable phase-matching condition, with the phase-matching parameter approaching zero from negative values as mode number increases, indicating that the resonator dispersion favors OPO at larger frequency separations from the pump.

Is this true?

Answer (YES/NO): NO